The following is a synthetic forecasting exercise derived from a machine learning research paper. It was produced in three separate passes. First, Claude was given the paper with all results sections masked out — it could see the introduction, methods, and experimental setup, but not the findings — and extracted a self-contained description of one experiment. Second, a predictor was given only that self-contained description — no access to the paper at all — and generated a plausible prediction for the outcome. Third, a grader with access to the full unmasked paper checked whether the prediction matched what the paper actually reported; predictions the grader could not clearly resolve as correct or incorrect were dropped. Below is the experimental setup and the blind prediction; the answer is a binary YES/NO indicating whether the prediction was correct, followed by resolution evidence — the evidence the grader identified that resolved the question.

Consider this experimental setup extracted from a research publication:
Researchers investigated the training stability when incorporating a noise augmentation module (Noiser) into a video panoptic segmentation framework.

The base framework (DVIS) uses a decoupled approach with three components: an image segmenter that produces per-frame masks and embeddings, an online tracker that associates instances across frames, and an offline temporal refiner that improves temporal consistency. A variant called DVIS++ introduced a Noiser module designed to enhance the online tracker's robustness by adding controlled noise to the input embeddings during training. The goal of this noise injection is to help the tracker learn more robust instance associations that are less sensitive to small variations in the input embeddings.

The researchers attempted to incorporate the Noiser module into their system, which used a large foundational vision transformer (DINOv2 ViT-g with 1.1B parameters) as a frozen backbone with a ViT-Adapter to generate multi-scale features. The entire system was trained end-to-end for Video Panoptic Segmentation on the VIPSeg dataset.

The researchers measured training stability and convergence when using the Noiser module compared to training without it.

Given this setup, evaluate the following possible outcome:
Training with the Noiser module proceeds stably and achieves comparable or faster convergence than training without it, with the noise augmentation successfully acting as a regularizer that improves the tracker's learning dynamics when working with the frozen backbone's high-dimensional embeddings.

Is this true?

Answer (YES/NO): NO